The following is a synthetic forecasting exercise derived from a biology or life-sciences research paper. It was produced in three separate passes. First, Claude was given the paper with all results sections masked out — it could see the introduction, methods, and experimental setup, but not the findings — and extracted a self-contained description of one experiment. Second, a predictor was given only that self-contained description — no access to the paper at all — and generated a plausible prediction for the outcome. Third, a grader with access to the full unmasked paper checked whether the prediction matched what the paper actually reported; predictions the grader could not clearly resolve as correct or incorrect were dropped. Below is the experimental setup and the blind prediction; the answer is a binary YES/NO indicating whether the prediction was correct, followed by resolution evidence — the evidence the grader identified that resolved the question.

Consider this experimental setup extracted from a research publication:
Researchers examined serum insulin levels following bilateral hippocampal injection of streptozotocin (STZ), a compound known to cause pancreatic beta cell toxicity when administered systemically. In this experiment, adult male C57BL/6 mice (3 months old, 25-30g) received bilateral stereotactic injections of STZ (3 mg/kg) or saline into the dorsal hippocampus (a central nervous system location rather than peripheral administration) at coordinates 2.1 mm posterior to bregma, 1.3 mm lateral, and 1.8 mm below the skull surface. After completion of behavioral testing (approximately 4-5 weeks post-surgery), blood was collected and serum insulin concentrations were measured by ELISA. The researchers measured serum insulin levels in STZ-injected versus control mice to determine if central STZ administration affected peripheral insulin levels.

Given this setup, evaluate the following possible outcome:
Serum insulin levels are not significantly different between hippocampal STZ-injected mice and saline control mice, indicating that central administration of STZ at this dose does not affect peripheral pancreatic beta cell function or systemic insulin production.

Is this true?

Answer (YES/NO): NO